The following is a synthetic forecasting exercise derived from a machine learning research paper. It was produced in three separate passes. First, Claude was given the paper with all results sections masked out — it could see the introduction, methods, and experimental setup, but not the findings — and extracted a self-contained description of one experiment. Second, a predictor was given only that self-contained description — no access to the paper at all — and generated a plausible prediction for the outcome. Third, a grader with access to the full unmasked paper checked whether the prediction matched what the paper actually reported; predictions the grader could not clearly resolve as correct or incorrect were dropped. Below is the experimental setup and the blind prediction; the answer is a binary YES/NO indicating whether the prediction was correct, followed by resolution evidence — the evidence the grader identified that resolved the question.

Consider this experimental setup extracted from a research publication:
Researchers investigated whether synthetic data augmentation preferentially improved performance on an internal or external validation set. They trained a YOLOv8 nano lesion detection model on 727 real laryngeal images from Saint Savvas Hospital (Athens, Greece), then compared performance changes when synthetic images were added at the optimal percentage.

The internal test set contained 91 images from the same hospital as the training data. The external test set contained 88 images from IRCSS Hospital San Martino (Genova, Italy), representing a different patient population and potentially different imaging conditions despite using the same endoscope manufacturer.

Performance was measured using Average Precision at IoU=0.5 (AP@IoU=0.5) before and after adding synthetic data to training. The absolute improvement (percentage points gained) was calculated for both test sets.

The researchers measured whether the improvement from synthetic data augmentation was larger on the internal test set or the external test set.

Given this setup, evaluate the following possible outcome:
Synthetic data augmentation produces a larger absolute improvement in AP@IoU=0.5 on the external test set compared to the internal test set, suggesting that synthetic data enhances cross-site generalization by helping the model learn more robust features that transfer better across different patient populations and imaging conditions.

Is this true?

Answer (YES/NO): YES